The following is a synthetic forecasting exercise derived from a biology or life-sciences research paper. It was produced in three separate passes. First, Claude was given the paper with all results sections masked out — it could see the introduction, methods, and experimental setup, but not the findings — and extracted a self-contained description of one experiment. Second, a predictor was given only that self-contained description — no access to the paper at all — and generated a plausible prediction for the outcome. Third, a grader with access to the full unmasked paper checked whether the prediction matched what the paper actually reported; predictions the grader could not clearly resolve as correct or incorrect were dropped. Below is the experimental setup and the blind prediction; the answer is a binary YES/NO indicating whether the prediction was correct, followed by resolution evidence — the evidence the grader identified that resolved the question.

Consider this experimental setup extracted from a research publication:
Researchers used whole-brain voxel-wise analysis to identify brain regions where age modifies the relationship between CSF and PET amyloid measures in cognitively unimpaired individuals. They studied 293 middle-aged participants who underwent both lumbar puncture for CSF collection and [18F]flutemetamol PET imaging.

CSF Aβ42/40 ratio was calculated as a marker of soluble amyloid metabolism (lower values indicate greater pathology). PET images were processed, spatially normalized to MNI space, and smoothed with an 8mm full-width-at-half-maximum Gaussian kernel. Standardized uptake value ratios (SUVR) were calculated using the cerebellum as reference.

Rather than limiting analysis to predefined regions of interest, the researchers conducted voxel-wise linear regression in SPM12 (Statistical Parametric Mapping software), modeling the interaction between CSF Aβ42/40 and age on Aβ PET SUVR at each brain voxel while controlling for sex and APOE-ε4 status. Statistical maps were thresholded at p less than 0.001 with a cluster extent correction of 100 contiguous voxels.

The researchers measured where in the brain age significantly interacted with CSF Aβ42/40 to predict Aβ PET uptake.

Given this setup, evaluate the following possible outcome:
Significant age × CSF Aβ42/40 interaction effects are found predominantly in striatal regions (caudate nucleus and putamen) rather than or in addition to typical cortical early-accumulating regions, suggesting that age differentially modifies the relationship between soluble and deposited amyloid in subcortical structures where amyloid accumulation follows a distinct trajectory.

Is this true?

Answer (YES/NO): NO